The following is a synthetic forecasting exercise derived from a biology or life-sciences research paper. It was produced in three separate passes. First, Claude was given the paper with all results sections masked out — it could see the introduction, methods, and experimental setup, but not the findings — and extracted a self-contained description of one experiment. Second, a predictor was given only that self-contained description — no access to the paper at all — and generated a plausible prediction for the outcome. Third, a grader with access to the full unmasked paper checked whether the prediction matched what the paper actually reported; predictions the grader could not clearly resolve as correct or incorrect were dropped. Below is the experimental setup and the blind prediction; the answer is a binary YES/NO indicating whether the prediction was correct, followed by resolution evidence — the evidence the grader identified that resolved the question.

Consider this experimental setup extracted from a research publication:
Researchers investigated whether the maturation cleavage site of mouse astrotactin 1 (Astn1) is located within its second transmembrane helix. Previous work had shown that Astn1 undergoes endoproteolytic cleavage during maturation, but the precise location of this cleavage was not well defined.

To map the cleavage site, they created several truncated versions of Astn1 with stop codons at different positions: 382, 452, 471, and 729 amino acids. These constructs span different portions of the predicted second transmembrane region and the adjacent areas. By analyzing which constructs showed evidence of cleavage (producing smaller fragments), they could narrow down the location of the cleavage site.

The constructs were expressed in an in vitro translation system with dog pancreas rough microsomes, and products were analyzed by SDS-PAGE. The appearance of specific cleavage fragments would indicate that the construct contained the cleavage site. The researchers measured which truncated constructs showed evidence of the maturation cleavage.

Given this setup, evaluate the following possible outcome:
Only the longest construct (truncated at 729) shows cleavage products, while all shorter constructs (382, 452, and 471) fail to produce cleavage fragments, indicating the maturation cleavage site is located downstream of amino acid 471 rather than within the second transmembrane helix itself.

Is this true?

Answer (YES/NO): NO